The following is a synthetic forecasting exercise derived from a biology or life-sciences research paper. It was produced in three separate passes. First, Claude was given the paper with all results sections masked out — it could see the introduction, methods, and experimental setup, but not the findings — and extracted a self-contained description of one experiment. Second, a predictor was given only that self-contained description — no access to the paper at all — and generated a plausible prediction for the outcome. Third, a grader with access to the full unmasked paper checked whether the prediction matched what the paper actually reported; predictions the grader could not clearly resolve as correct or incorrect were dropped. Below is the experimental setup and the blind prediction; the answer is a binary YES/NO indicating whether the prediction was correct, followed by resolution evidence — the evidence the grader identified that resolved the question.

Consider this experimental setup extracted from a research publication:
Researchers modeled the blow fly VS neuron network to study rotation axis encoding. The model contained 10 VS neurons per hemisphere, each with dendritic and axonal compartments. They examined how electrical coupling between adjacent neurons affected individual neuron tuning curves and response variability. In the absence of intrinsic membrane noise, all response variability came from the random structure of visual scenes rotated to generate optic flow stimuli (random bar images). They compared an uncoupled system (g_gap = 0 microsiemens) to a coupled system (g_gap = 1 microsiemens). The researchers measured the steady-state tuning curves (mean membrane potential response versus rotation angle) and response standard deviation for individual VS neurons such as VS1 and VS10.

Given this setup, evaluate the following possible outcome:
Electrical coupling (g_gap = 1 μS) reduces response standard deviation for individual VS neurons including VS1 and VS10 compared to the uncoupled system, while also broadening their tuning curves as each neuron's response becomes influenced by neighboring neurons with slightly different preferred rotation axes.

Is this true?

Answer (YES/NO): YES